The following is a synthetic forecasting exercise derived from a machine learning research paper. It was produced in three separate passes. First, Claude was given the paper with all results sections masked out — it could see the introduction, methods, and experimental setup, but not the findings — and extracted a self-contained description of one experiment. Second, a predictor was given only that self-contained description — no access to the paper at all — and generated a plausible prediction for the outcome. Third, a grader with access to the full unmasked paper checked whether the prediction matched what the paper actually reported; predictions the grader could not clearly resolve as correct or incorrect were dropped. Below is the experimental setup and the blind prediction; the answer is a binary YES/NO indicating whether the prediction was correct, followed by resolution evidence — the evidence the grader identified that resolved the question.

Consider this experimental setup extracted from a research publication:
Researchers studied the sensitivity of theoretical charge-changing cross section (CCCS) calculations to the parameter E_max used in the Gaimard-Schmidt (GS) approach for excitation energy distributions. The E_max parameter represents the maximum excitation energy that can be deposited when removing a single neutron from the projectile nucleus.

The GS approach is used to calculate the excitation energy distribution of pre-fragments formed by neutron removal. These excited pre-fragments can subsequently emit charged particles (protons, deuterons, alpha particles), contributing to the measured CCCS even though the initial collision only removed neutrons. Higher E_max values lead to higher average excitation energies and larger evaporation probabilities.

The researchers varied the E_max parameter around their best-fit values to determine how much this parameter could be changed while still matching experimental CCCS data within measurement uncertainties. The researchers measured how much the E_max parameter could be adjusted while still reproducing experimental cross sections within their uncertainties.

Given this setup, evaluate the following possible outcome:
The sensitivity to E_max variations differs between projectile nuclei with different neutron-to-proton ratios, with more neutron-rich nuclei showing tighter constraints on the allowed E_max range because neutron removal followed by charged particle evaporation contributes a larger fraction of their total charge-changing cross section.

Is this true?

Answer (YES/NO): NO